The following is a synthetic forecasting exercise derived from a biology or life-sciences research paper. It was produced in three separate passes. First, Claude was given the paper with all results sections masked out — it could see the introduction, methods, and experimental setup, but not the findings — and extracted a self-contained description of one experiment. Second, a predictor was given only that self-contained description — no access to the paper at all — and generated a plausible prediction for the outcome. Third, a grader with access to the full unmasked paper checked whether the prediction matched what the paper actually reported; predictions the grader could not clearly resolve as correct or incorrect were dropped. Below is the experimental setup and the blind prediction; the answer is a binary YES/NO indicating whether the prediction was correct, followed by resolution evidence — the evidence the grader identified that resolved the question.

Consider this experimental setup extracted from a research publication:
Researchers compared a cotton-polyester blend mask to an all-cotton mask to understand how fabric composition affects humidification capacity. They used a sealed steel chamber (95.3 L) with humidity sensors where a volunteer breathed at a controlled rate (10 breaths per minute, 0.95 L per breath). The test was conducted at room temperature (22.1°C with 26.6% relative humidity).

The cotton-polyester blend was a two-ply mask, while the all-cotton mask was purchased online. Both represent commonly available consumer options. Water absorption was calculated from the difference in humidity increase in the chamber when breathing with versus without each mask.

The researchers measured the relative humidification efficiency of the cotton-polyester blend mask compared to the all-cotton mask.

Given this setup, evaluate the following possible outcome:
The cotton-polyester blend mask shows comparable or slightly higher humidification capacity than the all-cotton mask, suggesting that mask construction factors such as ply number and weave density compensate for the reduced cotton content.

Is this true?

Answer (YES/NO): NO